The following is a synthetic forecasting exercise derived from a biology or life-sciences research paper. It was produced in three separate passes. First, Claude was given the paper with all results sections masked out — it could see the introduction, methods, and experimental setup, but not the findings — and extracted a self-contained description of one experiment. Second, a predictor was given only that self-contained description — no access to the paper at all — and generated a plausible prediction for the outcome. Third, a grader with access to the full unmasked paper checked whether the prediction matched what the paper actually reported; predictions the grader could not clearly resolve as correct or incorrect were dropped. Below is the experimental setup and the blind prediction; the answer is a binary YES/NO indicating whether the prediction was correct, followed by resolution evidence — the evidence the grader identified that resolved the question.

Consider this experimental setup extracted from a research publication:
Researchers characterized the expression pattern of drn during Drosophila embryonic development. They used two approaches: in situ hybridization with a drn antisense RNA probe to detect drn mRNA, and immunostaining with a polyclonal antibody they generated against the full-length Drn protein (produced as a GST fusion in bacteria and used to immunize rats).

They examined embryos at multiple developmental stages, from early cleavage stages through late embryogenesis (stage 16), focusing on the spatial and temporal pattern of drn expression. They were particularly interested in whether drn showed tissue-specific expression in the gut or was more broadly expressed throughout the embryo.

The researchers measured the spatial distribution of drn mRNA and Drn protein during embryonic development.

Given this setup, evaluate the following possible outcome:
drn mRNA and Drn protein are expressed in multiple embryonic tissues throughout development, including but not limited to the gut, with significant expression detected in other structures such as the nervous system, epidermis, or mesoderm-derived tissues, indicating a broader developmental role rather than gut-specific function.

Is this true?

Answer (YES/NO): YES